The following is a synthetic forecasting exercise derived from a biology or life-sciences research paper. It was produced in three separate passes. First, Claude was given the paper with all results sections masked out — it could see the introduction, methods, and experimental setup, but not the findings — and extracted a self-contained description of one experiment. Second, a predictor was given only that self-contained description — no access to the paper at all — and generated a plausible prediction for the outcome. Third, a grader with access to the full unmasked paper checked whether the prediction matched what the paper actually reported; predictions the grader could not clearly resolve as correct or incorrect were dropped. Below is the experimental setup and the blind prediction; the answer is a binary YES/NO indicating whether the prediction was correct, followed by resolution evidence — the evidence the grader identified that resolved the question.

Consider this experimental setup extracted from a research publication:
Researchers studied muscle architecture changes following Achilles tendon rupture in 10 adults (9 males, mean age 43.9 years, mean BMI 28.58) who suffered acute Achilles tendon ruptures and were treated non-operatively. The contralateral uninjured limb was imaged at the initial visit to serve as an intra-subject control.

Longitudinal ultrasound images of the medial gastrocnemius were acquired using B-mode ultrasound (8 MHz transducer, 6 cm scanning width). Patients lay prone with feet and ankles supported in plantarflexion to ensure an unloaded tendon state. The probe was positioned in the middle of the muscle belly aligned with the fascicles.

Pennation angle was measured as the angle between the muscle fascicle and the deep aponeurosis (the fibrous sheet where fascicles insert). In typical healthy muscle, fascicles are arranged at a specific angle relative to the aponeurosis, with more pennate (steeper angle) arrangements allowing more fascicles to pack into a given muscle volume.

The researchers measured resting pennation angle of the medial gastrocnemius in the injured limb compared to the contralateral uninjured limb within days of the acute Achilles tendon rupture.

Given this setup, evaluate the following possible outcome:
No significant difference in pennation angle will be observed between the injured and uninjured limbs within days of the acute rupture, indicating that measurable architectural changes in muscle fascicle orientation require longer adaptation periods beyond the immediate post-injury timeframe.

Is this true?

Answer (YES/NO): NO